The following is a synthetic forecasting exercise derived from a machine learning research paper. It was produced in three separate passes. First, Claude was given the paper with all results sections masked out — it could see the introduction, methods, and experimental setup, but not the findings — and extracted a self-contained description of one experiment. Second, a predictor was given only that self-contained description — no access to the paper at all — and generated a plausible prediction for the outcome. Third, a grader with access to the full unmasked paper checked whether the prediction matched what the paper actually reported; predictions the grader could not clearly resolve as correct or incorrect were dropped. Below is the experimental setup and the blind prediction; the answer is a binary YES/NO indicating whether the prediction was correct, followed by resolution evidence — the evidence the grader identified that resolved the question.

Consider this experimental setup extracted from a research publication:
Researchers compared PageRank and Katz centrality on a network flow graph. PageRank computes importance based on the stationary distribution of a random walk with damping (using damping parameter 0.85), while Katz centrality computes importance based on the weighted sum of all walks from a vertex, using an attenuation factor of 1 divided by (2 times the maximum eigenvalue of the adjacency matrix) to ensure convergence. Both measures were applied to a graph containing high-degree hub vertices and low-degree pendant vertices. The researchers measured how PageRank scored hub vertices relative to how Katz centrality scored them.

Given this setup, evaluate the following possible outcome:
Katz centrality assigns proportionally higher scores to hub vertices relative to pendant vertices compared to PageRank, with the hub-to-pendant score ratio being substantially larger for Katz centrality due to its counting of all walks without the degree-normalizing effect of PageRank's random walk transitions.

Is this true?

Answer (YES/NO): NO